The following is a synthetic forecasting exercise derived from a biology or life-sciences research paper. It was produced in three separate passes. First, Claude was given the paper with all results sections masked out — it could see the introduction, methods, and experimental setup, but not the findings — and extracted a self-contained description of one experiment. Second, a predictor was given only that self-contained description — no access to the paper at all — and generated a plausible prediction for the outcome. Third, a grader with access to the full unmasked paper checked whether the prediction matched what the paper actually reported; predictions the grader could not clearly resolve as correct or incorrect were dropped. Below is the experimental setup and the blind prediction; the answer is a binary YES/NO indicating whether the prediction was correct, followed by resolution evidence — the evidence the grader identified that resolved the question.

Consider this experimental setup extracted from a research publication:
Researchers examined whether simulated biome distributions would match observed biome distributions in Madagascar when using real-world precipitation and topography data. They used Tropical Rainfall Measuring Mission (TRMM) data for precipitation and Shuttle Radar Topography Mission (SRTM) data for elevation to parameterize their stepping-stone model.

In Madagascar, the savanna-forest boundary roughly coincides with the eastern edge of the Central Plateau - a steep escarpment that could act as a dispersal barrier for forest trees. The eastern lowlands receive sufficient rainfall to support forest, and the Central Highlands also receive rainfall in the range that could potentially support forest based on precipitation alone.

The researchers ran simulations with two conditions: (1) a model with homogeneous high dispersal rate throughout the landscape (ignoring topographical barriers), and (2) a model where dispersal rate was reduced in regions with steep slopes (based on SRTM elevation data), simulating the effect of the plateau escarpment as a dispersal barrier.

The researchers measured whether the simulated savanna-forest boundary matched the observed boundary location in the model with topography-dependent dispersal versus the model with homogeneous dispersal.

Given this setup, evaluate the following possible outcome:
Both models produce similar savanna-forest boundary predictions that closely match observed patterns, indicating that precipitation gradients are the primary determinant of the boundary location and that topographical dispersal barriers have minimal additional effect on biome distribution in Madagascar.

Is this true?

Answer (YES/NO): NO